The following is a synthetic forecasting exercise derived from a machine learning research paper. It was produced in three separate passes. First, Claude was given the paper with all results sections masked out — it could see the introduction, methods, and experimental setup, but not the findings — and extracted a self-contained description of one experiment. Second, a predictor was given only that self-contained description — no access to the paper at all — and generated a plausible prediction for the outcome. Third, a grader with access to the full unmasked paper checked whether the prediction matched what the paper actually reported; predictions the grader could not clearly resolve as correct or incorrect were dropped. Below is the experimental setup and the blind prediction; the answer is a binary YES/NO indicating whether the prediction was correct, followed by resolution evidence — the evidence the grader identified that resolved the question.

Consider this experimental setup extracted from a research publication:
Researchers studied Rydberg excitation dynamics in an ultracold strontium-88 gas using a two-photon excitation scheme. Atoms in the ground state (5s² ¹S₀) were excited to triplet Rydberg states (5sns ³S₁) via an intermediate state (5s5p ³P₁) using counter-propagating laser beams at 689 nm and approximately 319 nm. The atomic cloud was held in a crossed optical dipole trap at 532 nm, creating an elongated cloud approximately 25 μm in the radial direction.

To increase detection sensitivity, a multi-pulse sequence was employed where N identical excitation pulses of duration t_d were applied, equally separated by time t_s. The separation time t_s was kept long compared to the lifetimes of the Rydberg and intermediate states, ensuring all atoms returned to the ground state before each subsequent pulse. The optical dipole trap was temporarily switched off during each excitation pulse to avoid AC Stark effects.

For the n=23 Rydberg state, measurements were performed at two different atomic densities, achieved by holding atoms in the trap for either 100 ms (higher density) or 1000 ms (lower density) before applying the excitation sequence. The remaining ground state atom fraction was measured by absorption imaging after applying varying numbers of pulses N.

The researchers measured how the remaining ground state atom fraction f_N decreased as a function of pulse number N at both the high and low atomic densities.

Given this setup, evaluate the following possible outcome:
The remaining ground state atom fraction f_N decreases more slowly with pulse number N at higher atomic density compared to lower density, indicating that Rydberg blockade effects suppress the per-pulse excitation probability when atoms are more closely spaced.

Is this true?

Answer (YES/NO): YES